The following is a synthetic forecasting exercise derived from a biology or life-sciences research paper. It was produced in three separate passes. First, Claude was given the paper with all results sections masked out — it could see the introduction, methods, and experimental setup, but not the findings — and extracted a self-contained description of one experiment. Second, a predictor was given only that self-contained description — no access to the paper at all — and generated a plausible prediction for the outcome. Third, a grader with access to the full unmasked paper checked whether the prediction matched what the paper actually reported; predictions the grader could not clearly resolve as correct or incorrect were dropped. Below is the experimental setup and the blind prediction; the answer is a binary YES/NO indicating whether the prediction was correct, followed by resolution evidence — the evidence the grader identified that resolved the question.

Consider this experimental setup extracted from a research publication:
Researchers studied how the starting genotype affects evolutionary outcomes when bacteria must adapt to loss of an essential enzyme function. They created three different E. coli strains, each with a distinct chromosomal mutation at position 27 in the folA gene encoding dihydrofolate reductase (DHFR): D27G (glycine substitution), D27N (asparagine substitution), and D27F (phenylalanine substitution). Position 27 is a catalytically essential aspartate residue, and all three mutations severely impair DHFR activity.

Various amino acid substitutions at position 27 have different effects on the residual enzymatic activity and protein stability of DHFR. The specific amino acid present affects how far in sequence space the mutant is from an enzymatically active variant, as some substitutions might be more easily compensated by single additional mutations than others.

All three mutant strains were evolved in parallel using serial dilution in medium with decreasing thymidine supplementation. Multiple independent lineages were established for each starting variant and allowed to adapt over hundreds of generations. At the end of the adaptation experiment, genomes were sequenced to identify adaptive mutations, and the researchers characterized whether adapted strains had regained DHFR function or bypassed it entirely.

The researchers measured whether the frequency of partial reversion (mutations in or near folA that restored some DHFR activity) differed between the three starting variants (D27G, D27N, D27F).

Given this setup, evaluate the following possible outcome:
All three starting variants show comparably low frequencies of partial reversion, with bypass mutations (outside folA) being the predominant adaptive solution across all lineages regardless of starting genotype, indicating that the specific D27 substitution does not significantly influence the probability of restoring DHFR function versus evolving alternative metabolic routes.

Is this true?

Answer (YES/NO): NO